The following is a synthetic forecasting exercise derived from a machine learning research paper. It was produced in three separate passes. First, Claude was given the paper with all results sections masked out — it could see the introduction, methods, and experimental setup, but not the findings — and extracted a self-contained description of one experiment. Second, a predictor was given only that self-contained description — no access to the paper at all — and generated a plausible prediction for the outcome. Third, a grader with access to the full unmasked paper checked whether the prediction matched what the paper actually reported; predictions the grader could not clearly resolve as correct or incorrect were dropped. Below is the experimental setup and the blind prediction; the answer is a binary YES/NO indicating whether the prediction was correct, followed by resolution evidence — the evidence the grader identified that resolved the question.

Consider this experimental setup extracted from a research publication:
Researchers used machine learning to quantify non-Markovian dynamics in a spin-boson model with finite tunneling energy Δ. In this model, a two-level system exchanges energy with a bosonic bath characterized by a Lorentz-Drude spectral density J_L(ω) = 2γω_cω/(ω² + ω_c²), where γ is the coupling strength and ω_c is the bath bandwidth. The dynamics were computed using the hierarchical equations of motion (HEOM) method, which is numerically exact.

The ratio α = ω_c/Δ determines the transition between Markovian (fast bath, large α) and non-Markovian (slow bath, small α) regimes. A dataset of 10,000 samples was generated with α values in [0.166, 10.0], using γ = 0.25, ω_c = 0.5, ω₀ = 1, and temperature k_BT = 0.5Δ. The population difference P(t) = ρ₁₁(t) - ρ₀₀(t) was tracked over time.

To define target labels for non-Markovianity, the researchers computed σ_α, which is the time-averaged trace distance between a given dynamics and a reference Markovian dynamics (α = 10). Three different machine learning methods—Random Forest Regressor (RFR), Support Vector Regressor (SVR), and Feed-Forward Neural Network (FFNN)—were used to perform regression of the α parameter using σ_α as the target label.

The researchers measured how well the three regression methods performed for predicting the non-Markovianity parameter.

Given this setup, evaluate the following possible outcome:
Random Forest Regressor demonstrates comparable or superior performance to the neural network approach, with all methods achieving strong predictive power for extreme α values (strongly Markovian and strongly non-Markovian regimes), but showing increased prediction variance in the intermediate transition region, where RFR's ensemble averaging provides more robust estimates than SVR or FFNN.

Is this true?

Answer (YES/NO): NO